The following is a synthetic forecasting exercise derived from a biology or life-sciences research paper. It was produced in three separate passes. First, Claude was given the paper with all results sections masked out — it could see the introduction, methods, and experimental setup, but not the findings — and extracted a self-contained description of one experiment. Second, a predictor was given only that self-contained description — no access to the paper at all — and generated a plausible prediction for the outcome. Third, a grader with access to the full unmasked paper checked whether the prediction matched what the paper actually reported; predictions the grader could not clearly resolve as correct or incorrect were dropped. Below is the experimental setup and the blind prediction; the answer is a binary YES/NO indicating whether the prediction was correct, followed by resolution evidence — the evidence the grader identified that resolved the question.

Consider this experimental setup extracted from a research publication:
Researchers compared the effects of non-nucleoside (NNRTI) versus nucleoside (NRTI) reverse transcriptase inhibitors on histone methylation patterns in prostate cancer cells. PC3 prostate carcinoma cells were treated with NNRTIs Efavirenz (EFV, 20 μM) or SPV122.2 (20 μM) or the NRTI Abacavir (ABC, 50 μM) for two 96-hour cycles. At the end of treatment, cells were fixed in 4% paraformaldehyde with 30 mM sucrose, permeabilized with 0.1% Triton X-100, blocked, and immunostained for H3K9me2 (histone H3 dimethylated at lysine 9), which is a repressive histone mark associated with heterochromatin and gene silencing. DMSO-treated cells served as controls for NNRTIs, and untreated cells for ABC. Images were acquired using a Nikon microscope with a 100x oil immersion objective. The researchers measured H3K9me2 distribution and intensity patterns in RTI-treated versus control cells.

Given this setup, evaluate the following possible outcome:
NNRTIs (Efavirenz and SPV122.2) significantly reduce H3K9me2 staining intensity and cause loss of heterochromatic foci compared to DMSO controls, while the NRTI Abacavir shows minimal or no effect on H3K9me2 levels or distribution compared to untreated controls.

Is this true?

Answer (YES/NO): NO